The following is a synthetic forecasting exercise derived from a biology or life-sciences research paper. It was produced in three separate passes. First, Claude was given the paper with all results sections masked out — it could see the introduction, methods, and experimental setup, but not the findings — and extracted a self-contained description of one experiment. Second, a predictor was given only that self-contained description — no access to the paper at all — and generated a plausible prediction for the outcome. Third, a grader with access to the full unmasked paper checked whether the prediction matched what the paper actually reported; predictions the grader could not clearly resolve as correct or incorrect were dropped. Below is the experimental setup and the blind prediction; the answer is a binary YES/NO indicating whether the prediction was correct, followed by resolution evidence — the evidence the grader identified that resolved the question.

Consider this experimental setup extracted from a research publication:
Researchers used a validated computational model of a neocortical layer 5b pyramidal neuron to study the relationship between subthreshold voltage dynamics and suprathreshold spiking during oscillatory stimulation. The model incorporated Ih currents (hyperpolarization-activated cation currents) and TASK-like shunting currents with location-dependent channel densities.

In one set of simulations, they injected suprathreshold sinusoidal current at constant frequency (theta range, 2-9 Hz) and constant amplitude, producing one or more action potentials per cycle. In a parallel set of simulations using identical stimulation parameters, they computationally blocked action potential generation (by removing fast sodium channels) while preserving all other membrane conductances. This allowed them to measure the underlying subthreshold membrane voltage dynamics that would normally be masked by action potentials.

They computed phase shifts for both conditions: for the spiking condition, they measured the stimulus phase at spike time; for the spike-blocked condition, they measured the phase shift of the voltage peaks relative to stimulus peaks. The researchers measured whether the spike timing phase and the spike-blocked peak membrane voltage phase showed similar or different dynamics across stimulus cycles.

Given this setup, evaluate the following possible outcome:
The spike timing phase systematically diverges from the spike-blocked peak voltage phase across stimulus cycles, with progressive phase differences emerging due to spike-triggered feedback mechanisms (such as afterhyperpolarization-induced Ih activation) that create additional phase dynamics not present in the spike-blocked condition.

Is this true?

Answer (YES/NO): NO